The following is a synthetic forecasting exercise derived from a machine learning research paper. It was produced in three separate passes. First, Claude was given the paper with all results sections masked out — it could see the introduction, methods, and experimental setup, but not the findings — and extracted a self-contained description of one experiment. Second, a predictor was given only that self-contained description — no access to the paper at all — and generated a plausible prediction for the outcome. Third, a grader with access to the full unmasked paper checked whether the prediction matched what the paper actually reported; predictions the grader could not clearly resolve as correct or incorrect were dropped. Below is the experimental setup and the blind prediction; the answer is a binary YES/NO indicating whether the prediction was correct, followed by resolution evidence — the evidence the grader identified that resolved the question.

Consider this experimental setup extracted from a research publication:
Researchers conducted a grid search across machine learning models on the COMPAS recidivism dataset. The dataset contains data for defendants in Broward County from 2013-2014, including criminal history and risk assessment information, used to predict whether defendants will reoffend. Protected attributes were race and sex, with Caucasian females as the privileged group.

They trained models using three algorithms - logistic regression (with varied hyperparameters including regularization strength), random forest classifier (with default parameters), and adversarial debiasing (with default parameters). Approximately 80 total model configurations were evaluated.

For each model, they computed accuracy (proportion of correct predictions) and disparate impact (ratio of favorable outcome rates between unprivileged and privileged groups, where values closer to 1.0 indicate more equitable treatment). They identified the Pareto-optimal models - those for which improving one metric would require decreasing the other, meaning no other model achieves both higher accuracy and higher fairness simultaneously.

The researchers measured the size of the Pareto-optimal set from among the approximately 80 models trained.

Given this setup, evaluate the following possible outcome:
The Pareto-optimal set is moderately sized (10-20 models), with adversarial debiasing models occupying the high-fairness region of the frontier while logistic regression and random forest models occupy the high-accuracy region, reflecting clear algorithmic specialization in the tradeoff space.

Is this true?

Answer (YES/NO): NO